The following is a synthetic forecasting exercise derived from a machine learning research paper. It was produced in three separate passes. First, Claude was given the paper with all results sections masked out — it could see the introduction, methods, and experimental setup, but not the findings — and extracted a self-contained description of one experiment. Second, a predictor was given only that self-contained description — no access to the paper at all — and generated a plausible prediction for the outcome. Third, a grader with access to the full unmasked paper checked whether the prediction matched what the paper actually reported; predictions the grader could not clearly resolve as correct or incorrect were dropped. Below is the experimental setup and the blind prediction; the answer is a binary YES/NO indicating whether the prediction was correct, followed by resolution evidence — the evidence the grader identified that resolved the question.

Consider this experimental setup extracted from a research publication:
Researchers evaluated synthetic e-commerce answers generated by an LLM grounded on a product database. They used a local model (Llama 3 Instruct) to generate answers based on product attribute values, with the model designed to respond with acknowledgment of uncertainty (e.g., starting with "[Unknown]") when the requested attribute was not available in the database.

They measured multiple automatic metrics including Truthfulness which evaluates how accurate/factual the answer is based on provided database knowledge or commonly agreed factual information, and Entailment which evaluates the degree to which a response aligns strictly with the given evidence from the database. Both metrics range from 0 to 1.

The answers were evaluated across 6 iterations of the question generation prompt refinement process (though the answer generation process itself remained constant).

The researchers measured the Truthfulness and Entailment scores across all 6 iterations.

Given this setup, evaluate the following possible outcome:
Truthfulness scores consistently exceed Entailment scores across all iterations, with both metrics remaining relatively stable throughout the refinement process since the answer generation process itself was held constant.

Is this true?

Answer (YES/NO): NO